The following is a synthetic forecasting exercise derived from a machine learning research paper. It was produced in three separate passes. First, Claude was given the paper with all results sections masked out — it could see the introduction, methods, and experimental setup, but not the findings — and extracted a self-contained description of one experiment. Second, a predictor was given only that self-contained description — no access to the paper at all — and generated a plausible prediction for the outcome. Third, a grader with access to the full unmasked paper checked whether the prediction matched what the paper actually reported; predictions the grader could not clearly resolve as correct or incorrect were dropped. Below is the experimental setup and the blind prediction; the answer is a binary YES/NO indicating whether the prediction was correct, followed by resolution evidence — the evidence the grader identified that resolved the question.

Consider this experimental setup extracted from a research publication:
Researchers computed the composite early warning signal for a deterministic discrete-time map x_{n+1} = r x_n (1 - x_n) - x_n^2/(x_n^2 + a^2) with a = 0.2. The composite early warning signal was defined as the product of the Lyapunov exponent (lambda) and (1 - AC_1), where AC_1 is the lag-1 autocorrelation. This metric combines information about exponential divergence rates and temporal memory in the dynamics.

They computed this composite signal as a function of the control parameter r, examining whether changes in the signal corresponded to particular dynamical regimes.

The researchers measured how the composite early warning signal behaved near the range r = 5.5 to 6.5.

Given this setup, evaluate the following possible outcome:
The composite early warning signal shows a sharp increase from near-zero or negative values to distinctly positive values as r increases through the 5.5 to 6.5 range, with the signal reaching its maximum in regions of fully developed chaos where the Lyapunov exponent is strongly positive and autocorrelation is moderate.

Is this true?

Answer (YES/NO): NO